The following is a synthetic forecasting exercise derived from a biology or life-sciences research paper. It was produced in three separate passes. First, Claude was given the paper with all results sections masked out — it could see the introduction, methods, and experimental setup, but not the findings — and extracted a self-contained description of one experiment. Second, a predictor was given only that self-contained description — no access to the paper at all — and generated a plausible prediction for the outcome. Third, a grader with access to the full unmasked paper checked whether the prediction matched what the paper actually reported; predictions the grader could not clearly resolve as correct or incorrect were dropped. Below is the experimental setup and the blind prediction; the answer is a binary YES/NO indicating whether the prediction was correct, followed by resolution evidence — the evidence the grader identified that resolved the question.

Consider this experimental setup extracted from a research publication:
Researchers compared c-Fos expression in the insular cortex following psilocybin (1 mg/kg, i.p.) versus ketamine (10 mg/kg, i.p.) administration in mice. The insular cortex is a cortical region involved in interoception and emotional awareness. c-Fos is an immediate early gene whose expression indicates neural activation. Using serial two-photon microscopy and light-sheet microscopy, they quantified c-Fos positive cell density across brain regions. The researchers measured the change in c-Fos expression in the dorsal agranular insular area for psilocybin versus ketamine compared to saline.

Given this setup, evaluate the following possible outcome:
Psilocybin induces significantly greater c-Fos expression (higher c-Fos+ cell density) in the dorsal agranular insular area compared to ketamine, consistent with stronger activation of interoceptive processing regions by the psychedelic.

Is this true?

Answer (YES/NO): YES